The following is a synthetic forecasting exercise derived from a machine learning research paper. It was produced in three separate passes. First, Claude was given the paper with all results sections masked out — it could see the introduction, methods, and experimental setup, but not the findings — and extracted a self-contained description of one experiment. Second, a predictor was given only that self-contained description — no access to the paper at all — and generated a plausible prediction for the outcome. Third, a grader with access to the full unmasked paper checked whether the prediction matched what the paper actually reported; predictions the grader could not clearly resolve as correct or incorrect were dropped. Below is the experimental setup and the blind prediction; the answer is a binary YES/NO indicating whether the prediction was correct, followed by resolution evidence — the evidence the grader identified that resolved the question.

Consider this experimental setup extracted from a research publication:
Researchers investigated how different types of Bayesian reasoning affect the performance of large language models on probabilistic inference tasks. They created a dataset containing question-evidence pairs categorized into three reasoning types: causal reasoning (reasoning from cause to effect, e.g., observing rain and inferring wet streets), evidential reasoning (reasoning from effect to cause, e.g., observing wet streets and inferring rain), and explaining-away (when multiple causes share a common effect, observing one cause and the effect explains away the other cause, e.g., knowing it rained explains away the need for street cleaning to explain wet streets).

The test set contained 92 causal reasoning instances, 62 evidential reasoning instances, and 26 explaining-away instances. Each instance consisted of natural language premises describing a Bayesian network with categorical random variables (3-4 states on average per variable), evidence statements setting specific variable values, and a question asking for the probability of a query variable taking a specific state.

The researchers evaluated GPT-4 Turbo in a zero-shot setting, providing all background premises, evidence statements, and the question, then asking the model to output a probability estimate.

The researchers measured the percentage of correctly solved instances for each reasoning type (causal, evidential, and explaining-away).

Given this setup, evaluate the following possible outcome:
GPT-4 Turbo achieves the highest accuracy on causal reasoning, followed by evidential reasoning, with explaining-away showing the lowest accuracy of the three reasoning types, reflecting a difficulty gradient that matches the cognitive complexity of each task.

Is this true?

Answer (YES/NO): NO